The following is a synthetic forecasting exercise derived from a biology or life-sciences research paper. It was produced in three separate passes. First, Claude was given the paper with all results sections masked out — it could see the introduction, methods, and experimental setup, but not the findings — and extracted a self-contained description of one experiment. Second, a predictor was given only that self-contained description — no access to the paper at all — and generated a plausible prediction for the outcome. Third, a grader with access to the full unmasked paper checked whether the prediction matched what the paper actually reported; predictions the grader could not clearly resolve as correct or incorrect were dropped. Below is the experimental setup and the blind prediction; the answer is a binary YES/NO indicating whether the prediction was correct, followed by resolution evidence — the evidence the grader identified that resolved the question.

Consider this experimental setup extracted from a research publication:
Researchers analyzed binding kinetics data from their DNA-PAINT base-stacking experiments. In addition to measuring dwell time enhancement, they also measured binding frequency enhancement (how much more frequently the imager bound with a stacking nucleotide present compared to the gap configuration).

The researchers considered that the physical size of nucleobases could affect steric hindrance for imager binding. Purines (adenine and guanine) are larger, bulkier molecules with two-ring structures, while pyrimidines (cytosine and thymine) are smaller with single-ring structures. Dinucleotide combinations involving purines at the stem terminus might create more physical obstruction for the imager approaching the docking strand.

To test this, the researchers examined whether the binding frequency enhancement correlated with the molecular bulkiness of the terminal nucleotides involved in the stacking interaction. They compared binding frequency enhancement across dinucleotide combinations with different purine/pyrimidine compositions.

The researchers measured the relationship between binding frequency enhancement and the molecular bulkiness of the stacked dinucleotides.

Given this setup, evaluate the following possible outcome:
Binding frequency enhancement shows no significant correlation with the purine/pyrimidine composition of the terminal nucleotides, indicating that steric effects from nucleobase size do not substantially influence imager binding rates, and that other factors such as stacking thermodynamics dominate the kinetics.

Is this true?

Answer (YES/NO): NO